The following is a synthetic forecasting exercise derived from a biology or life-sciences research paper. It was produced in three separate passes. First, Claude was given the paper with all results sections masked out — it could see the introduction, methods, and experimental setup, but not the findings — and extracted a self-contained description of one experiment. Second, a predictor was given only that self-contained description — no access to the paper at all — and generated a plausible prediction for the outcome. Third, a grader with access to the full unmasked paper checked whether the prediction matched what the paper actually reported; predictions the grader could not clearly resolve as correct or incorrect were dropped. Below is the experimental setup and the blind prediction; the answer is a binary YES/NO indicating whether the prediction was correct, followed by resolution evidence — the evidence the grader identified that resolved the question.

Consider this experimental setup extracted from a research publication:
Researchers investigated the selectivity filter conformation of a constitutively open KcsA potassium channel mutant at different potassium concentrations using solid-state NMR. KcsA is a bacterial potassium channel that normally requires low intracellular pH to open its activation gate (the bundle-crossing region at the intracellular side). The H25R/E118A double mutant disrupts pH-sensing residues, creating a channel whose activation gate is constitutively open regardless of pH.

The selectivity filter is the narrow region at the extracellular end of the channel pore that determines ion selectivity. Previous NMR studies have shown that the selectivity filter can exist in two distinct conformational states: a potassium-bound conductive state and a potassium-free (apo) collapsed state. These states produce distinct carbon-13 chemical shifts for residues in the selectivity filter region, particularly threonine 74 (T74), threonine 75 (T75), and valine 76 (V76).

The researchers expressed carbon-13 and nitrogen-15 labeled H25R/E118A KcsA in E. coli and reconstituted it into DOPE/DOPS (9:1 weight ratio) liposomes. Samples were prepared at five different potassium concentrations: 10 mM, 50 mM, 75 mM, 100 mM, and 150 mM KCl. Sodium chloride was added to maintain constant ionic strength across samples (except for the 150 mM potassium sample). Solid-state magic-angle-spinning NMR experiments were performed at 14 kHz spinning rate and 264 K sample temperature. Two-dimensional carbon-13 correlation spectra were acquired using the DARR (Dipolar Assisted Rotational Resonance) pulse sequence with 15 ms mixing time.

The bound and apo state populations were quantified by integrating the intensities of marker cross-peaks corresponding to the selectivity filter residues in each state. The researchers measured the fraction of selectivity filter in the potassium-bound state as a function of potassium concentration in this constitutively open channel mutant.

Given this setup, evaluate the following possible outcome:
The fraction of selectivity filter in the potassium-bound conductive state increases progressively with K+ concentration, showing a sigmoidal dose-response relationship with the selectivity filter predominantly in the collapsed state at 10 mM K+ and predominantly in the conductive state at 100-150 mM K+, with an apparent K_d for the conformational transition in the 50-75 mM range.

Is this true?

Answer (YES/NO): NO